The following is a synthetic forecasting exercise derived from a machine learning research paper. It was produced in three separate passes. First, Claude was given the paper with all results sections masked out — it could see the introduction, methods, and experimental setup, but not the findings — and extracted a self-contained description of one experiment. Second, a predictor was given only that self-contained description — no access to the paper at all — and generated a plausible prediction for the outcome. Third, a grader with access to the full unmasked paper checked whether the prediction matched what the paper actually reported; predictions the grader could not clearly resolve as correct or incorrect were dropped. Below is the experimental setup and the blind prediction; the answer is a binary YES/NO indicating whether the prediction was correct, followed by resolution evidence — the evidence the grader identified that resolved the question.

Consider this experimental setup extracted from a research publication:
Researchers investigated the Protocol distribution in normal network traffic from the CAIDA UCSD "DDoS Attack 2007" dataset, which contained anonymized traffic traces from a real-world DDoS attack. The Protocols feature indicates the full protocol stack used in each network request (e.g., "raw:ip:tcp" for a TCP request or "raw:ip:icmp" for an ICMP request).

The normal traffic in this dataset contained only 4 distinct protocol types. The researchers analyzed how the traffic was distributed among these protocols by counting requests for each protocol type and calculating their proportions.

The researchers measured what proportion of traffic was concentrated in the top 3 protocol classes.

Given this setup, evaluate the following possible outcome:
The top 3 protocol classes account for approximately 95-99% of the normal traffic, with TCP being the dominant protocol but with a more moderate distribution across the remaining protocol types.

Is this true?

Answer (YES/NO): NO